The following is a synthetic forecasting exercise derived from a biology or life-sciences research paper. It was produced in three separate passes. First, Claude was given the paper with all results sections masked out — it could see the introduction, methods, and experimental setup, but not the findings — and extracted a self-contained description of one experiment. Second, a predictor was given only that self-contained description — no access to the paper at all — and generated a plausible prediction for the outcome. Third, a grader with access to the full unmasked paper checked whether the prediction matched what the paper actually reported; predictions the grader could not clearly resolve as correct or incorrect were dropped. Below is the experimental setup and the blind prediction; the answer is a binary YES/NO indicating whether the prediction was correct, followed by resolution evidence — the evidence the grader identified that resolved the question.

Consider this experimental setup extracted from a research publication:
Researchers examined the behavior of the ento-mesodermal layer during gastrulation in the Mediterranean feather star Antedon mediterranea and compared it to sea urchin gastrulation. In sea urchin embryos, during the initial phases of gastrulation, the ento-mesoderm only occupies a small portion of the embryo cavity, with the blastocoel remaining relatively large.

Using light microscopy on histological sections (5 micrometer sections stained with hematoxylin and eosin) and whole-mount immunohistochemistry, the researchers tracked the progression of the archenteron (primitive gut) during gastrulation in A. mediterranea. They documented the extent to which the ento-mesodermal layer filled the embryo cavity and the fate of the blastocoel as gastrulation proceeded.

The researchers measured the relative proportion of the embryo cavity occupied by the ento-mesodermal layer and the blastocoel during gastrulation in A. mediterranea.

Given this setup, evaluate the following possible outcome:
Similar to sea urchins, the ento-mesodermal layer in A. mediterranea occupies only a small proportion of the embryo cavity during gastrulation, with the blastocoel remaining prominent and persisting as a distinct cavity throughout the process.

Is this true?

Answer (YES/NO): NO